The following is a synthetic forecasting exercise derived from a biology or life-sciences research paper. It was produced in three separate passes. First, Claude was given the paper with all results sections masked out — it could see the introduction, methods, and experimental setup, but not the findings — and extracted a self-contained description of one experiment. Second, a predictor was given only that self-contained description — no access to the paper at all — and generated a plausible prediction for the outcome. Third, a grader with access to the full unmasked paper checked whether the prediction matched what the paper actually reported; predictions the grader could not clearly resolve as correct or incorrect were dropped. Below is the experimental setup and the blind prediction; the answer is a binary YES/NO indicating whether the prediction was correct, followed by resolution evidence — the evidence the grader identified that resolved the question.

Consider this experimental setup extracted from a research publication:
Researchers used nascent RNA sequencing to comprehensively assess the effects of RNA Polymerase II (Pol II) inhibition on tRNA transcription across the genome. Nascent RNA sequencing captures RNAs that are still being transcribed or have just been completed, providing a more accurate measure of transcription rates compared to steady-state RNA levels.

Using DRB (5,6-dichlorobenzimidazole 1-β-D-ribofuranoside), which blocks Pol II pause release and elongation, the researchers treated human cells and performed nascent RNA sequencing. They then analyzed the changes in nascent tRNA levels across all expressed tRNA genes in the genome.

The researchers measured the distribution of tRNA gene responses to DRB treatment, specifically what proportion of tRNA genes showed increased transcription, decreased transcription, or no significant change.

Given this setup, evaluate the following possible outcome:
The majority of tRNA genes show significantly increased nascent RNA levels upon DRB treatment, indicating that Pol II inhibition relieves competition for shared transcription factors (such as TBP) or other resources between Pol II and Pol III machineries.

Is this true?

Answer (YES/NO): NO